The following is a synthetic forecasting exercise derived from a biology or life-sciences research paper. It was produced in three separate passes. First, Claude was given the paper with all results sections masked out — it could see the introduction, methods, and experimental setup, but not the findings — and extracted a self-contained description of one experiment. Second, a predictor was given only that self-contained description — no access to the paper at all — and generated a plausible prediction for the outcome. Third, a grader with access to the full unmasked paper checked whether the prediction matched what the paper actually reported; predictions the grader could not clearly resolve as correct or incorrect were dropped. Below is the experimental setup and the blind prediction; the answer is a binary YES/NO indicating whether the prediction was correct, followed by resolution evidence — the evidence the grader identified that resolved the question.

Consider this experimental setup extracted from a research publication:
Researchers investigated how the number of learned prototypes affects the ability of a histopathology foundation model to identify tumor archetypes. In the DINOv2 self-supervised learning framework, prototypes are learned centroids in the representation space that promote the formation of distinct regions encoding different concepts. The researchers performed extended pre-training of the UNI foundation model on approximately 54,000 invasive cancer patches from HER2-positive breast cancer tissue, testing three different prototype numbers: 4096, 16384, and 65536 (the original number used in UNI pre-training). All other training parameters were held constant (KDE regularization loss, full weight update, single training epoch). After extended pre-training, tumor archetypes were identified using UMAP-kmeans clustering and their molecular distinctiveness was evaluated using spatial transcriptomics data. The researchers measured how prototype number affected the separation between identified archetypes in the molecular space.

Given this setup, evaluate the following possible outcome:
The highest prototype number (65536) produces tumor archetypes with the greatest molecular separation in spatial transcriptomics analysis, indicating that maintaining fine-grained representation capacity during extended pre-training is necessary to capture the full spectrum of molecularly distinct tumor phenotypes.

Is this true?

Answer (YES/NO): NO